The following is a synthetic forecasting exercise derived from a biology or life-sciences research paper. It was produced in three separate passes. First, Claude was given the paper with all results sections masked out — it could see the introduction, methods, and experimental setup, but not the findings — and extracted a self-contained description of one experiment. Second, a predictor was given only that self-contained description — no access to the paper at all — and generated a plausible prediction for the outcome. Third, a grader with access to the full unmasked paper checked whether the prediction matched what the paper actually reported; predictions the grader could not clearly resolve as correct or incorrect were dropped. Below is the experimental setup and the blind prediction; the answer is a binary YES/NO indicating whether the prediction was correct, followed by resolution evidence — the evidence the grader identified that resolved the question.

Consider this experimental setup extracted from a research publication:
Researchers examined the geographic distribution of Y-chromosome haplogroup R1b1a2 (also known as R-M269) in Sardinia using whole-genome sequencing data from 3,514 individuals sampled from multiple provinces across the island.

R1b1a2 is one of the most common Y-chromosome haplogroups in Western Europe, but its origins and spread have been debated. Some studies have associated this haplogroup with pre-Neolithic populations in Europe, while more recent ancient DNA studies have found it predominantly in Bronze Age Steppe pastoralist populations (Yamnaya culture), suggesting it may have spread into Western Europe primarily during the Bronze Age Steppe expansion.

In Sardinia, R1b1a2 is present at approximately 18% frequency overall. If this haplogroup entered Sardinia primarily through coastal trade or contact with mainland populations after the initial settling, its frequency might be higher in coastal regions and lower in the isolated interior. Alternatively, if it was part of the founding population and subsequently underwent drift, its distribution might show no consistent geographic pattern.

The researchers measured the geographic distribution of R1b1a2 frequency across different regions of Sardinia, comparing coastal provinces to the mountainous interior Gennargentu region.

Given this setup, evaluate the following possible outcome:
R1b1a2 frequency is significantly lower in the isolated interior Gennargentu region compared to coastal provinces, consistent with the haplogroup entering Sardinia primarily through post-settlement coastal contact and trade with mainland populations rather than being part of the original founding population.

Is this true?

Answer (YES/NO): YES